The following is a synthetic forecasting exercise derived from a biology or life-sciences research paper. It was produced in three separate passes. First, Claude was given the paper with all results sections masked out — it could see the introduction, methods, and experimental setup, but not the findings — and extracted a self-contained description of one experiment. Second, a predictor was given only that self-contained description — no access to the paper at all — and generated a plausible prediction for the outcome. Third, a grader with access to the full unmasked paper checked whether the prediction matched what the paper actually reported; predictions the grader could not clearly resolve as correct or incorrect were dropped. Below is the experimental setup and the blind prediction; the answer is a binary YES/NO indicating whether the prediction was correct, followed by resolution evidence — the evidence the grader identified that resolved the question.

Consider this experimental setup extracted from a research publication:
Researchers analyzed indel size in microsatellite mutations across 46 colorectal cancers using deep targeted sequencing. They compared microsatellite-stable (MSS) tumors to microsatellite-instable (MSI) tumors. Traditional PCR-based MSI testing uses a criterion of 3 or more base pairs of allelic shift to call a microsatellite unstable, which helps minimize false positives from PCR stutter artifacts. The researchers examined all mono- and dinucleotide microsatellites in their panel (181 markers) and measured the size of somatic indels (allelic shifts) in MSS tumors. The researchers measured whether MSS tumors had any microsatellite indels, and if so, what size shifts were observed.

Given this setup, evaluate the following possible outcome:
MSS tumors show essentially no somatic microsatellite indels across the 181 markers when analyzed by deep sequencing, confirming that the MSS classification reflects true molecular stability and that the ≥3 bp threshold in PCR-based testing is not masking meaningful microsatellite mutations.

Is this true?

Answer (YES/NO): NO